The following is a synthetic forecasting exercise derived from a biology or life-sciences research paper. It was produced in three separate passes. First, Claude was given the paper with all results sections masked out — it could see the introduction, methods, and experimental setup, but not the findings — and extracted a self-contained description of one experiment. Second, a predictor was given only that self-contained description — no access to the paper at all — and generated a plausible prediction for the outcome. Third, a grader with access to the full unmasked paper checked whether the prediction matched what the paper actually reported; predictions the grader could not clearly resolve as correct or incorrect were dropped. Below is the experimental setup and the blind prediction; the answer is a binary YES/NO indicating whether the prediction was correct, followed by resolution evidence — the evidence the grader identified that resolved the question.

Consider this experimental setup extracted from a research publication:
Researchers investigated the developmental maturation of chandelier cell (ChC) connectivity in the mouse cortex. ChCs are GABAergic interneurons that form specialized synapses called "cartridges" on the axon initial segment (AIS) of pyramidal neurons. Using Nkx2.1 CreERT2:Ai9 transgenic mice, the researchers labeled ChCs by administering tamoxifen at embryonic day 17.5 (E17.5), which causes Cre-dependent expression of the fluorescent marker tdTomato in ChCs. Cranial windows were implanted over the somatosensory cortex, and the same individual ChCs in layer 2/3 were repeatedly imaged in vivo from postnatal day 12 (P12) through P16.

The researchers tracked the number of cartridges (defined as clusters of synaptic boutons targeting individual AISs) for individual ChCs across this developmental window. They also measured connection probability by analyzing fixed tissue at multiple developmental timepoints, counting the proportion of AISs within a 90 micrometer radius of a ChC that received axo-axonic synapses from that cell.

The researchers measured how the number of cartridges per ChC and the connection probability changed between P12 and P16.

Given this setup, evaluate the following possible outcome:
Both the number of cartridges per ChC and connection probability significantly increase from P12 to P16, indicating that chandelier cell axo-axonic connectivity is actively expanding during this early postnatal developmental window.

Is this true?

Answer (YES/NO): YES